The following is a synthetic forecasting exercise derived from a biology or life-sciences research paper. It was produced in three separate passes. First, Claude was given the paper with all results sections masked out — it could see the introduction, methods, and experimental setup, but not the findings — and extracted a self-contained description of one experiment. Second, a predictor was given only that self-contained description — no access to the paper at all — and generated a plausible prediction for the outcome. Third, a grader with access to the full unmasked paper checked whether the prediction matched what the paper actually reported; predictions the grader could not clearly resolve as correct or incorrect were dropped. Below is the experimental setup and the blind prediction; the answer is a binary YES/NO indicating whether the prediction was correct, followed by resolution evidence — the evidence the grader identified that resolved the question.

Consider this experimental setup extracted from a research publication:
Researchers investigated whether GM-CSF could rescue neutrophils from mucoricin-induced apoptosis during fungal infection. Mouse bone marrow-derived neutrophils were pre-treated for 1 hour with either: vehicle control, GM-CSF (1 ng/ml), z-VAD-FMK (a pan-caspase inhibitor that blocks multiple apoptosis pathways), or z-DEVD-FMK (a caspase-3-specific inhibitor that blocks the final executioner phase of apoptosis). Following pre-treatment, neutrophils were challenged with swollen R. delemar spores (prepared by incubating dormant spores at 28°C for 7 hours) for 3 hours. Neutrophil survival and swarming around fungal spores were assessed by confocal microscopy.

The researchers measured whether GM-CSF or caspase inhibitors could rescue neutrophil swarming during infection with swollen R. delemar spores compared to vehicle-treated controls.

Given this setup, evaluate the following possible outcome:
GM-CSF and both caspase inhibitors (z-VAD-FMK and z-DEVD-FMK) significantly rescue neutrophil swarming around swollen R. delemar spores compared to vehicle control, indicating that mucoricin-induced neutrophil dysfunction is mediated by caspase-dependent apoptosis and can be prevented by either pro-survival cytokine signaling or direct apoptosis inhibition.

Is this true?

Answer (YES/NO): YES